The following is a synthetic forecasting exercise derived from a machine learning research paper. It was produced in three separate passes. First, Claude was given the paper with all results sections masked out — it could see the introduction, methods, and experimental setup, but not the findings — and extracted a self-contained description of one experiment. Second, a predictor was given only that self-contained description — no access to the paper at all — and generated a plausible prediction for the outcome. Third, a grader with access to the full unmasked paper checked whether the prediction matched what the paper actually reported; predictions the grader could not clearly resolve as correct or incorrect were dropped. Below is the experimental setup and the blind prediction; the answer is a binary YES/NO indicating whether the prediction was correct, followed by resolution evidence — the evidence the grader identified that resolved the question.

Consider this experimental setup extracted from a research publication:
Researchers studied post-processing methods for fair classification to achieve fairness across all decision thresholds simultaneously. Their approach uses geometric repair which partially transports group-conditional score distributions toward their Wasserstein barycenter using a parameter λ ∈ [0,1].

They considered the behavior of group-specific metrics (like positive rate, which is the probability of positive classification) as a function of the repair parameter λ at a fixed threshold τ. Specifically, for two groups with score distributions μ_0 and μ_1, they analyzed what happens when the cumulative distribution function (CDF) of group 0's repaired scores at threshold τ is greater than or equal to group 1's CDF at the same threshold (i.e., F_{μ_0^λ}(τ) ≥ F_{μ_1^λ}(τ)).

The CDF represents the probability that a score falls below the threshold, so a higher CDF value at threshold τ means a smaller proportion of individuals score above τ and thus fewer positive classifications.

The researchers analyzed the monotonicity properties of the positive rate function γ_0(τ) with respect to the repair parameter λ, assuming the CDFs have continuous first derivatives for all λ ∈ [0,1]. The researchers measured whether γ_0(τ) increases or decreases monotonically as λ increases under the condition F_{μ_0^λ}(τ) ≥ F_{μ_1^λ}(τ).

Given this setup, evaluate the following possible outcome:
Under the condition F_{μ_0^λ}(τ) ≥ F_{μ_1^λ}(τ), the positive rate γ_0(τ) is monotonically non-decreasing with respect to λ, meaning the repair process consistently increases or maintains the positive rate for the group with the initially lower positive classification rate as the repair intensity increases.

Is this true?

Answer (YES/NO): NO